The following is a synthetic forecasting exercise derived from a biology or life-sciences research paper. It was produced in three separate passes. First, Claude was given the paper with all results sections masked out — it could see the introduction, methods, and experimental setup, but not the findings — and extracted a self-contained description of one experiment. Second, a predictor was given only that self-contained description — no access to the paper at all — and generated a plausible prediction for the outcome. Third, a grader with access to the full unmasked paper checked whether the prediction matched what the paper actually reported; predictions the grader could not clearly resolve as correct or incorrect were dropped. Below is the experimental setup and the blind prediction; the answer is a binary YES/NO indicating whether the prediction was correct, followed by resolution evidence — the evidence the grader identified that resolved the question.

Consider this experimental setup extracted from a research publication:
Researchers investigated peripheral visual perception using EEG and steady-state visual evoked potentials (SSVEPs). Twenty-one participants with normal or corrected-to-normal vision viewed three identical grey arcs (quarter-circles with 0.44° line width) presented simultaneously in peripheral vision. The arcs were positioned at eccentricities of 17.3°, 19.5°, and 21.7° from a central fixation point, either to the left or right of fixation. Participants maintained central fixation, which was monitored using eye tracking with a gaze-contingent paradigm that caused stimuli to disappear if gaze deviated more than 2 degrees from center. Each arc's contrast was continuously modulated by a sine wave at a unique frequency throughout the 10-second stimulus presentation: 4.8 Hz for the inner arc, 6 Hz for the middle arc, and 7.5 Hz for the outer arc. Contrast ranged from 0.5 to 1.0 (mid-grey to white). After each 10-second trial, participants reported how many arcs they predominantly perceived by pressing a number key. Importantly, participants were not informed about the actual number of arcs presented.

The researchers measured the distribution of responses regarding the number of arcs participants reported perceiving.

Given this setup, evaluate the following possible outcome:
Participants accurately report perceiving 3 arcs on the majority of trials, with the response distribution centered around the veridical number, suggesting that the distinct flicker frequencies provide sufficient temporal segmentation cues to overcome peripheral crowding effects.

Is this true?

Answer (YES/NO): NO